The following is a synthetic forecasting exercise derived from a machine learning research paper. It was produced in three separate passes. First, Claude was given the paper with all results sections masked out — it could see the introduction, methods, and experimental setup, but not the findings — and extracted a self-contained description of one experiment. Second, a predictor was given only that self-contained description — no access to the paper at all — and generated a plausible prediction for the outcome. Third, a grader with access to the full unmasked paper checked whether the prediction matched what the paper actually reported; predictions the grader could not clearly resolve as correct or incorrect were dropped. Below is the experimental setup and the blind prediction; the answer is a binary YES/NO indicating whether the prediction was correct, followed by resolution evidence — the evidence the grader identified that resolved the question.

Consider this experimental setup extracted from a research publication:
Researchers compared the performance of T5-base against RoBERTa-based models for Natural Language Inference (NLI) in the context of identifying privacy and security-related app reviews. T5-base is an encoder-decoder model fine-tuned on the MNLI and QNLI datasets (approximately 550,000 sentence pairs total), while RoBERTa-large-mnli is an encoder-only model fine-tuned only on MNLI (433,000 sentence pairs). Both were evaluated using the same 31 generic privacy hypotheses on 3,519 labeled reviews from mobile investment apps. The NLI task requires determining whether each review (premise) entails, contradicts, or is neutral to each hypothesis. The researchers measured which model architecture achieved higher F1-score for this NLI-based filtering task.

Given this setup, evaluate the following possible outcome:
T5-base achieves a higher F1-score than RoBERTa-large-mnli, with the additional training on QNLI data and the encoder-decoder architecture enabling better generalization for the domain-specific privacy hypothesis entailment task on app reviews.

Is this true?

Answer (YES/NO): NO